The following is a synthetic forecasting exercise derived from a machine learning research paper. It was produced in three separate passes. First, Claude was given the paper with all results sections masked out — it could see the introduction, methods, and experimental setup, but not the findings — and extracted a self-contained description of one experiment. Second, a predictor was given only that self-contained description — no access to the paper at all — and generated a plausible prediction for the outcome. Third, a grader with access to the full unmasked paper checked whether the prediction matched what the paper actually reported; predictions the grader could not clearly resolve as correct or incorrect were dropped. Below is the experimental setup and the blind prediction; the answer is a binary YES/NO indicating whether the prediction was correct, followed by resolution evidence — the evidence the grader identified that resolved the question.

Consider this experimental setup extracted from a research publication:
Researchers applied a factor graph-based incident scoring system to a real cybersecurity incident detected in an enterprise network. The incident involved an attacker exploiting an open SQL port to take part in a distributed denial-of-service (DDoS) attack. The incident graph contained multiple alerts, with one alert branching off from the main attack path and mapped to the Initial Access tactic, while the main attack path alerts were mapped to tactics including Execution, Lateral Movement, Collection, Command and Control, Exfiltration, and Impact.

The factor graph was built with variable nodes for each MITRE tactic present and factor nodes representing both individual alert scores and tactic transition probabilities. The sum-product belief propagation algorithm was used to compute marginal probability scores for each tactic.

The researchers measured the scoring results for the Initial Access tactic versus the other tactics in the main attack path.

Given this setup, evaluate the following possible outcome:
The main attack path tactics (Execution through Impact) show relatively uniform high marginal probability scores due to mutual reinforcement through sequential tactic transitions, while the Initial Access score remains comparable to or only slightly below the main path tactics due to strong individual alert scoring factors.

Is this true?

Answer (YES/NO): NO